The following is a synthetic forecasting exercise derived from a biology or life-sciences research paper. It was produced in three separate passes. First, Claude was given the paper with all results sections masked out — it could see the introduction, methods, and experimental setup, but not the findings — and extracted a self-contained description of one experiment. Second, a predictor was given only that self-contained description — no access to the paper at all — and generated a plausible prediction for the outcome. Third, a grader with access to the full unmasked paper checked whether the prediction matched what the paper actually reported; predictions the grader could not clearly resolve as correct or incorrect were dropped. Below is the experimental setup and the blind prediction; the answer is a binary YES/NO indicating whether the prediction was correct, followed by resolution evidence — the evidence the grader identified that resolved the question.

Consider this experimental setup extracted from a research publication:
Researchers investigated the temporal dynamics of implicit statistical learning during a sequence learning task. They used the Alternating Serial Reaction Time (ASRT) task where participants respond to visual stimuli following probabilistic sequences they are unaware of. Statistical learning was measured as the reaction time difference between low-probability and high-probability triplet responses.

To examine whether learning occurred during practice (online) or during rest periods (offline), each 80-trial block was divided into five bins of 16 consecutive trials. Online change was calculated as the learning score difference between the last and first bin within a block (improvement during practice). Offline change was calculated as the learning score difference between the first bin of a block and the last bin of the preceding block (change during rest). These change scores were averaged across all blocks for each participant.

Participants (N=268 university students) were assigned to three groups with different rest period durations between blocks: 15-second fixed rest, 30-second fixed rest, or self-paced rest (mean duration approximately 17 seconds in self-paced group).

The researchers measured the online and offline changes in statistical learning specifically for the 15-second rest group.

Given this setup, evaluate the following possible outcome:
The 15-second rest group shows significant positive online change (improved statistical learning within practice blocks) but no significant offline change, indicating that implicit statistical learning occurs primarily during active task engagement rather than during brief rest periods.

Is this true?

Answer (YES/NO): NO